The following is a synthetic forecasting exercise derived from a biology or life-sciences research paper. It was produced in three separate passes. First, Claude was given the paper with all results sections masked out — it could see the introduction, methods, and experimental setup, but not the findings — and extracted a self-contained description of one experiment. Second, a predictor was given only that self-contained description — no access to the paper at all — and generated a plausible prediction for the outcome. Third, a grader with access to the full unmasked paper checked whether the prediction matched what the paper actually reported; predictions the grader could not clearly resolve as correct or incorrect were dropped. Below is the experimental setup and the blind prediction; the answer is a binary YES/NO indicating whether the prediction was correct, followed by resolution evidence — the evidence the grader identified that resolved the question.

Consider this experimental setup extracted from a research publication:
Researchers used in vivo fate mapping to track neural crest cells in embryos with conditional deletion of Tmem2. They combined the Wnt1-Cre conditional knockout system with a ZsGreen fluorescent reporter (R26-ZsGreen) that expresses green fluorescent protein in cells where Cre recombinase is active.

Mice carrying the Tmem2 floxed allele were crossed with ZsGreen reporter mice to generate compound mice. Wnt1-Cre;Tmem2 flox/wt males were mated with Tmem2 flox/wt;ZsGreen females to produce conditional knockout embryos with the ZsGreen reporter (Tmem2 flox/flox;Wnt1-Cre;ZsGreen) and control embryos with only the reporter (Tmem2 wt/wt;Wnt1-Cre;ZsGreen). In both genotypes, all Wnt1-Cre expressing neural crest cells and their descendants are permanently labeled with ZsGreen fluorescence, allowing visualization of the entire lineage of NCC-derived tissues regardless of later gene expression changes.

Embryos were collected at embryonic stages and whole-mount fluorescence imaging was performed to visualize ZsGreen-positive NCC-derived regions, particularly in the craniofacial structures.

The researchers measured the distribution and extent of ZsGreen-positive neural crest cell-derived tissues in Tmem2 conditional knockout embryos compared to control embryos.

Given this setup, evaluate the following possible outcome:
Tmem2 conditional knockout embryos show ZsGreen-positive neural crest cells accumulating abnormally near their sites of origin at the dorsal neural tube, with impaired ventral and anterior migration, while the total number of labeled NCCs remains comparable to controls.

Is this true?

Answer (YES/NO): NO